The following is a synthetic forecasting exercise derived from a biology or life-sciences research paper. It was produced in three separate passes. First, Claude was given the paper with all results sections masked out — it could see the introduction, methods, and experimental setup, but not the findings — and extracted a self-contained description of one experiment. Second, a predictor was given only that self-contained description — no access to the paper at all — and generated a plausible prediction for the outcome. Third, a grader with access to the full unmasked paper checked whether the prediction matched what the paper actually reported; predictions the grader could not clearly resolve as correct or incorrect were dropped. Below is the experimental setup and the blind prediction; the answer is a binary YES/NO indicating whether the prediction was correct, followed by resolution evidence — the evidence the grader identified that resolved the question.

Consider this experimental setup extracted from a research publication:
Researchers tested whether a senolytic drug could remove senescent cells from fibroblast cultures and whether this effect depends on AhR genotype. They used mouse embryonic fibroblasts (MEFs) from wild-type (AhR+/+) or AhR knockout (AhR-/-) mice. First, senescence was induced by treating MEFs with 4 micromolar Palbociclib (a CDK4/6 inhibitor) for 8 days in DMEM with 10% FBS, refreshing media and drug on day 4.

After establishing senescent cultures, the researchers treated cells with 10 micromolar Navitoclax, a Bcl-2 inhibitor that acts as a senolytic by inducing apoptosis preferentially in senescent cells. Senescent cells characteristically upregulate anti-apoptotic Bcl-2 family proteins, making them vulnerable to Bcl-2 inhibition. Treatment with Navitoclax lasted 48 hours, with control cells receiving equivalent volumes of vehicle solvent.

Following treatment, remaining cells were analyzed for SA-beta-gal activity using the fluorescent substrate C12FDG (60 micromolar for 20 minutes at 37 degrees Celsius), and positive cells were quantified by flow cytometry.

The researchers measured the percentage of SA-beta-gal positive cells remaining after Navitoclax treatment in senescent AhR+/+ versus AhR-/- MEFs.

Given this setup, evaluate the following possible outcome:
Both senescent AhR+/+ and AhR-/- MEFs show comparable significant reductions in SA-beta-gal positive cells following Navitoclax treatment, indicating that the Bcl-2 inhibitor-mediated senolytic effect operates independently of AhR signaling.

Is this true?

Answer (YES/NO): YES